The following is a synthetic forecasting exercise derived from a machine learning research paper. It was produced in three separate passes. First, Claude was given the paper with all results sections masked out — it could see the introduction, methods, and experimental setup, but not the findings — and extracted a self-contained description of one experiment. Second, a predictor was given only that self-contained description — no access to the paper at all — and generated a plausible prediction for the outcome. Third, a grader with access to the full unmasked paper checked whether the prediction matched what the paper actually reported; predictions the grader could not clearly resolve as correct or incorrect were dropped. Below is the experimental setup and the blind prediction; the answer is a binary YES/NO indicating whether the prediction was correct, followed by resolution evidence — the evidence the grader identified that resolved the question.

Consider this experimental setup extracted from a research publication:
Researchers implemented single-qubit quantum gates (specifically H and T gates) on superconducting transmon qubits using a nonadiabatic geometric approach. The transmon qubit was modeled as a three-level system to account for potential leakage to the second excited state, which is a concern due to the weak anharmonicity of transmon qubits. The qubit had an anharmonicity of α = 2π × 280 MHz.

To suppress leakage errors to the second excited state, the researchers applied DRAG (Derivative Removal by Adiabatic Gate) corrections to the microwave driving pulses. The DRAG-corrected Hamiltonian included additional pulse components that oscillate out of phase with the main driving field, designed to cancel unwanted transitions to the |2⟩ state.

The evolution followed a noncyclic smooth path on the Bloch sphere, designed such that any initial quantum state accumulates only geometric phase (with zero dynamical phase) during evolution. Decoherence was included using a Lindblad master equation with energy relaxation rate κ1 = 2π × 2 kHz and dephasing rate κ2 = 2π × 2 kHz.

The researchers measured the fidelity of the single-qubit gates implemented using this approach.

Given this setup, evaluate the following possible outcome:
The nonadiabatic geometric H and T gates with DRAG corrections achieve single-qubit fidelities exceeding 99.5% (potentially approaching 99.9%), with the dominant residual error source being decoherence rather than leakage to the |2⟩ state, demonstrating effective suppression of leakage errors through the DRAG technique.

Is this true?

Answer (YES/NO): YES